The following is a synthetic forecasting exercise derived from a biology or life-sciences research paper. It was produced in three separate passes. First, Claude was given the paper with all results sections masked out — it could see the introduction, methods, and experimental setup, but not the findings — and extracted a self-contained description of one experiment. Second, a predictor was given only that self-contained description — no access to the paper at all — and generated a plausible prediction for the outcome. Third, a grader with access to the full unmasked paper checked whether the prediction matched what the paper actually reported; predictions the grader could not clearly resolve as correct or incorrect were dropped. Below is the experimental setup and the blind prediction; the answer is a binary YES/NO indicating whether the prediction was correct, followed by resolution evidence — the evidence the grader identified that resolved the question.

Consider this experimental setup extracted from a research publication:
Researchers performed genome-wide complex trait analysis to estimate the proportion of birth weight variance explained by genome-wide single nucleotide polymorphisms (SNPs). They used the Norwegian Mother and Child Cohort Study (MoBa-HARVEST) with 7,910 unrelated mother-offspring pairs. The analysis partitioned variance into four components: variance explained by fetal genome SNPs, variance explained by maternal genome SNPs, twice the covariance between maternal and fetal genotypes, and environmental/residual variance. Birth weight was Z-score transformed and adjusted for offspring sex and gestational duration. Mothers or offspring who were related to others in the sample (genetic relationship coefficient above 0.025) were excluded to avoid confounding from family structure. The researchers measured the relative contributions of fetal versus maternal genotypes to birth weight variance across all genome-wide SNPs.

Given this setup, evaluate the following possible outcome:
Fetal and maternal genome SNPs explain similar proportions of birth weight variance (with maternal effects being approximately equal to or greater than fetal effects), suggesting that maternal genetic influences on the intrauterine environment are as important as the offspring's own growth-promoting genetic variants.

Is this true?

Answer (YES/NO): NO